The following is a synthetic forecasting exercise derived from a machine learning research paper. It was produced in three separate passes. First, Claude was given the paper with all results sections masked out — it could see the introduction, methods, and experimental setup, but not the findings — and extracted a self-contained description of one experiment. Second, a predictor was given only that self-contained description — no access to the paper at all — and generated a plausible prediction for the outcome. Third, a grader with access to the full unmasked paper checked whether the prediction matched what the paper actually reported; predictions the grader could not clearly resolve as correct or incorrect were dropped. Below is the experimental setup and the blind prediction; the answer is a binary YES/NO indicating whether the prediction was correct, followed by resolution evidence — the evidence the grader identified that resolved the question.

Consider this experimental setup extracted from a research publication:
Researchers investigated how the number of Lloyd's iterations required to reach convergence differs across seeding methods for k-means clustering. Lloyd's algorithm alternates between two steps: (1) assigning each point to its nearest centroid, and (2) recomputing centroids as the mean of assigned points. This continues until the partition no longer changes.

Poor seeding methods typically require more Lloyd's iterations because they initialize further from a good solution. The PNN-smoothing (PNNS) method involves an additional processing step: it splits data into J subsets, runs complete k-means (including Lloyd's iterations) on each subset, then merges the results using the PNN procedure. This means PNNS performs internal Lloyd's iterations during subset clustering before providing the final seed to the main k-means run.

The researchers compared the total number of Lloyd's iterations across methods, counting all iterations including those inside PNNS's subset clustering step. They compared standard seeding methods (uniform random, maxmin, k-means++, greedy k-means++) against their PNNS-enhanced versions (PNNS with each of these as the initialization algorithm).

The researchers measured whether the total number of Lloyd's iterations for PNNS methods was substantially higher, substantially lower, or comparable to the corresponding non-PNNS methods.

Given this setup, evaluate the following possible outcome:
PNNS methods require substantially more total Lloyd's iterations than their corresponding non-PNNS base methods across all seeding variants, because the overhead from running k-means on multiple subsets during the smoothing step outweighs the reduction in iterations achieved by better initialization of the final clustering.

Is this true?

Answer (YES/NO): NO